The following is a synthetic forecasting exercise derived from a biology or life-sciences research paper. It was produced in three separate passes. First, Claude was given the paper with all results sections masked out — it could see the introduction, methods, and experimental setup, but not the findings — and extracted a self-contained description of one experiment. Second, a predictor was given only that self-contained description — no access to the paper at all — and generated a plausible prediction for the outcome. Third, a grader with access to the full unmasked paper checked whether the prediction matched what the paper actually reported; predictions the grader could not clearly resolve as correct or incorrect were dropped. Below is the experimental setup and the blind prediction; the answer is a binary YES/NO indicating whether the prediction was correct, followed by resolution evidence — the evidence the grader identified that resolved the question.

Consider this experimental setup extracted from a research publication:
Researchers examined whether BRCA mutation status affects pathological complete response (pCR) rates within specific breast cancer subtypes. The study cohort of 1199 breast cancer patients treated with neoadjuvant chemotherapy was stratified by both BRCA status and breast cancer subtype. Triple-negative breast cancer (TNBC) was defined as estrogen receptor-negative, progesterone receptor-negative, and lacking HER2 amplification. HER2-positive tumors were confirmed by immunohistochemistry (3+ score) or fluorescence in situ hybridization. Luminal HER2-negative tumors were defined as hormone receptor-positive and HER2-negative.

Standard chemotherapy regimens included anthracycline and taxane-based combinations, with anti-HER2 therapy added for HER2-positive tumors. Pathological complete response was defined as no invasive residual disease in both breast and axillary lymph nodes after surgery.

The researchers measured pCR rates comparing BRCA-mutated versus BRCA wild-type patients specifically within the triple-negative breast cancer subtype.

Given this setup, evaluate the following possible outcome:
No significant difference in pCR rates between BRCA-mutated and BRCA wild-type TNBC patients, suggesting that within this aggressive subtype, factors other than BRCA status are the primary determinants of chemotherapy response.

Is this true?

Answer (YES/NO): YES